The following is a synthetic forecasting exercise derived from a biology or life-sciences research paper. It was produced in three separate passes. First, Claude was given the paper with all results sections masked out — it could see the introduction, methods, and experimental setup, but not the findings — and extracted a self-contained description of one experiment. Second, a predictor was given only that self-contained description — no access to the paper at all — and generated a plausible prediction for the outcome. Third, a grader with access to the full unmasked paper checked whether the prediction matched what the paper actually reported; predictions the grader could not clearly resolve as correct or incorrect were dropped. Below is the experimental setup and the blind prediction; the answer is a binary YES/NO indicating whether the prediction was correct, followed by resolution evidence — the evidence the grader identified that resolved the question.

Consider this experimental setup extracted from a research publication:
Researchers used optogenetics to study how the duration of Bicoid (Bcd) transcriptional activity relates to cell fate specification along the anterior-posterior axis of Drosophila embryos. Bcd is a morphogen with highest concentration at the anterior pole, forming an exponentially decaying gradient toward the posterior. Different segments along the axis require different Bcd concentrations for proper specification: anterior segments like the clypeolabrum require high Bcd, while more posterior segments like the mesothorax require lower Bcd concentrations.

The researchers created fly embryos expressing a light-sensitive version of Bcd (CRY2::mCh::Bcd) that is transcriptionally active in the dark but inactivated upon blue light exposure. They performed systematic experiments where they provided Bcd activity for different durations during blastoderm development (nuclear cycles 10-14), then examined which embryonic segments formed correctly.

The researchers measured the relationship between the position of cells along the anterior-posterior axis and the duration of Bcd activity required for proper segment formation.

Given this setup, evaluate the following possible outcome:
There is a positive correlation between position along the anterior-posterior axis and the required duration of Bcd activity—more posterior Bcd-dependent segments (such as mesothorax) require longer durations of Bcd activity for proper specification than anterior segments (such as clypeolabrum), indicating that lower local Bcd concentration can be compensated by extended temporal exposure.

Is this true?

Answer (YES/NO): NO